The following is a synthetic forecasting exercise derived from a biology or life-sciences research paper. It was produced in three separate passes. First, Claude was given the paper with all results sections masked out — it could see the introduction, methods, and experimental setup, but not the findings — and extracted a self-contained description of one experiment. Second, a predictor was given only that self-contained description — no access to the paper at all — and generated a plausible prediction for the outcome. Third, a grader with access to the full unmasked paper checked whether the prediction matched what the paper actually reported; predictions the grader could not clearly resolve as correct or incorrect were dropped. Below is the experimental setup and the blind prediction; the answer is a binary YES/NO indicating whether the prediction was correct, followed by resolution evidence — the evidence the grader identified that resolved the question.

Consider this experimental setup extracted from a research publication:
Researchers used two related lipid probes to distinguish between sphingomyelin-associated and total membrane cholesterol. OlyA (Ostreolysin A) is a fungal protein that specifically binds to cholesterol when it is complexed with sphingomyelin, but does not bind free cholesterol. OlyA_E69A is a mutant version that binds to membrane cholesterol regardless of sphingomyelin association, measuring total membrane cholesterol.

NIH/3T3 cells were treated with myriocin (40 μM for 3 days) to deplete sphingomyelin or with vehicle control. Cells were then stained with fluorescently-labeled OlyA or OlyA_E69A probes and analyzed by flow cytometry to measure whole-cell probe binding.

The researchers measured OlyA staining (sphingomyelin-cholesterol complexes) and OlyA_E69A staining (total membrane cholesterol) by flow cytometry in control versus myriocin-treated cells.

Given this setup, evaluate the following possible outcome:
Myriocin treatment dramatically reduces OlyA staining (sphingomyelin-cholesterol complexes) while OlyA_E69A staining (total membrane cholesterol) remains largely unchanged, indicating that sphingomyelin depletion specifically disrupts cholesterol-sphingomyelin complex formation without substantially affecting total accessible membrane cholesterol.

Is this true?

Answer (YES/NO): NO